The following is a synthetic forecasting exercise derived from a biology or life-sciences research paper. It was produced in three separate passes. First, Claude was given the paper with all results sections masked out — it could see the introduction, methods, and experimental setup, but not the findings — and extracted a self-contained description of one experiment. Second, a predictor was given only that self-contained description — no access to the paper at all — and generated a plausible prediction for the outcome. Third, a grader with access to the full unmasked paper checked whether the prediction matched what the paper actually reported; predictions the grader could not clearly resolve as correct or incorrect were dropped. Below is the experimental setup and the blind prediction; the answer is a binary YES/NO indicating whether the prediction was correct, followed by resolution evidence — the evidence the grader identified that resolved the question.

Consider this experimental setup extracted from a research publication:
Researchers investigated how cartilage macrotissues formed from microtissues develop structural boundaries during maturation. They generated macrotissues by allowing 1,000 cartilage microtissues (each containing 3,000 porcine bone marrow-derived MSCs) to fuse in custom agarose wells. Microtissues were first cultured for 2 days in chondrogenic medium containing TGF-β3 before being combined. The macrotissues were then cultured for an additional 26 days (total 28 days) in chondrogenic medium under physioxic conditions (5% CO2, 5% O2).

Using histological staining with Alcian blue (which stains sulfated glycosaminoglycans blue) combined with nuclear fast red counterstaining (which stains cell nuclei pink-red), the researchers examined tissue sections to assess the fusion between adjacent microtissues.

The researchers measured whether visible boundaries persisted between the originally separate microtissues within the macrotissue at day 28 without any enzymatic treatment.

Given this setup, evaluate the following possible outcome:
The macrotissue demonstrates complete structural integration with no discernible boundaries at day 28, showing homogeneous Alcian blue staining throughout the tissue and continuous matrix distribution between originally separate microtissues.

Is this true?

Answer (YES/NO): NO